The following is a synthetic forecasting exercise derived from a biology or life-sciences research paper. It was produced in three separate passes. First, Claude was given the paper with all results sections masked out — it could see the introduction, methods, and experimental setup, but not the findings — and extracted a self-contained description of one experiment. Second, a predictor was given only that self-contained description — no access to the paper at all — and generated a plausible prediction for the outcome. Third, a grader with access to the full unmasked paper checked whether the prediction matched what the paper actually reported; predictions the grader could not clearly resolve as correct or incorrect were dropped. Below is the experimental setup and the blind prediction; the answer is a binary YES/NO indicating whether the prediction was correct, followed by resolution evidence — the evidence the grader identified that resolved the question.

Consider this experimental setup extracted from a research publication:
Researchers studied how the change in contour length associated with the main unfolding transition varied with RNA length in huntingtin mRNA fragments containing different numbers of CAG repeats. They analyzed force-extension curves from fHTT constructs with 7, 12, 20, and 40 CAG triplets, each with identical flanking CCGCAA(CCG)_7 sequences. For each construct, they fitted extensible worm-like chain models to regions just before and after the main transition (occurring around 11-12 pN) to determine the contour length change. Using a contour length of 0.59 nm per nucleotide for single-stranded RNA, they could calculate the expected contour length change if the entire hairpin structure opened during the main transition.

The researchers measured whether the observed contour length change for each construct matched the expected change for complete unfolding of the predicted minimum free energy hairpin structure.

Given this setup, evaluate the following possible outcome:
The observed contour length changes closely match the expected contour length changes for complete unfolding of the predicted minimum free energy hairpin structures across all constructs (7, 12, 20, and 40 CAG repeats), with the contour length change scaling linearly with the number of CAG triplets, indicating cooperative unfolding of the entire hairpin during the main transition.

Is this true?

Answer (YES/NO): NO